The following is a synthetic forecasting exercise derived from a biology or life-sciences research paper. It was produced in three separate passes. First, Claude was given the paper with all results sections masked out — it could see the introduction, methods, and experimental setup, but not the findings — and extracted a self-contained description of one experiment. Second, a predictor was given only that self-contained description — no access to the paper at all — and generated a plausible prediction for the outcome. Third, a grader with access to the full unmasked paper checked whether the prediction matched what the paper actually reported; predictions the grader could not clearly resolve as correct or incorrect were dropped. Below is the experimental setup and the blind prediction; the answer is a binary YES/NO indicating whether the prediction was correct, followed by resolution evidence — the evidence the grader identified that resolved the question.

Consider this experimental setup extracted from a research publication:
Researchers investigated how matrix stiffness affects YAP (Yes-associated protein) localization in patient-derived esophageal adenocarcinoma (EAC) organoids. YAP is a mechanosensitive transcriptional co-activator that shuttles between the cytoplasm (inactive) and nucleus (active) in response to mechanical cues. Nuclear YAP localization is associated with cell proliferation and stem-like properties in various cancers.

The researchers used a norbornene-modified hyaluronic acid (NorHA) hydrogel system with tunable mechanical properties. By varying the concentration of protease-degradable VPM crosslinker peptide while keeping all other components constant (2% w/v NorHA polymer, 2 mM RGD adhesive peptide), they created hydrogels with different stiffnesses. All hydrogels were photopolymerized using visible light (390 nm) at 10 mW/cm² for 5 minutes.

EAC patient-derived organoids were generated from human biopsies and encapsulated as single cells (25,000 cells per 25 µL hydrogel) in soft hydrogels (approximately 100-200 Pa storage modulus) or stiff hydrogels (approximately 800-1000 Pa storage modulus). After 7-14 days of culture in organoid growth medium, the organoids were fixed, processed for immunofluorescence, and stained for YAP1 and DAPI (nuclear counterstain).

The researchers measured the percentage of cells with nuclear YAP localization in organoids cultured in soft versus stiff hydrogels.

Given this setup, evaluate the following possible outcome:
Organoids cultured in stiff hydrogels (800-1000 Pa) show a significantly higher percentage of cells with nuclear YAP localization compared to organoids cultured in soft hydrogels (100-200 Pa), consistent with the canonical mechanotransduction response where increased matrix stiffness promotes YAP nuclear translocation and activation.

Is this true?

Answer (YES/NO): YES